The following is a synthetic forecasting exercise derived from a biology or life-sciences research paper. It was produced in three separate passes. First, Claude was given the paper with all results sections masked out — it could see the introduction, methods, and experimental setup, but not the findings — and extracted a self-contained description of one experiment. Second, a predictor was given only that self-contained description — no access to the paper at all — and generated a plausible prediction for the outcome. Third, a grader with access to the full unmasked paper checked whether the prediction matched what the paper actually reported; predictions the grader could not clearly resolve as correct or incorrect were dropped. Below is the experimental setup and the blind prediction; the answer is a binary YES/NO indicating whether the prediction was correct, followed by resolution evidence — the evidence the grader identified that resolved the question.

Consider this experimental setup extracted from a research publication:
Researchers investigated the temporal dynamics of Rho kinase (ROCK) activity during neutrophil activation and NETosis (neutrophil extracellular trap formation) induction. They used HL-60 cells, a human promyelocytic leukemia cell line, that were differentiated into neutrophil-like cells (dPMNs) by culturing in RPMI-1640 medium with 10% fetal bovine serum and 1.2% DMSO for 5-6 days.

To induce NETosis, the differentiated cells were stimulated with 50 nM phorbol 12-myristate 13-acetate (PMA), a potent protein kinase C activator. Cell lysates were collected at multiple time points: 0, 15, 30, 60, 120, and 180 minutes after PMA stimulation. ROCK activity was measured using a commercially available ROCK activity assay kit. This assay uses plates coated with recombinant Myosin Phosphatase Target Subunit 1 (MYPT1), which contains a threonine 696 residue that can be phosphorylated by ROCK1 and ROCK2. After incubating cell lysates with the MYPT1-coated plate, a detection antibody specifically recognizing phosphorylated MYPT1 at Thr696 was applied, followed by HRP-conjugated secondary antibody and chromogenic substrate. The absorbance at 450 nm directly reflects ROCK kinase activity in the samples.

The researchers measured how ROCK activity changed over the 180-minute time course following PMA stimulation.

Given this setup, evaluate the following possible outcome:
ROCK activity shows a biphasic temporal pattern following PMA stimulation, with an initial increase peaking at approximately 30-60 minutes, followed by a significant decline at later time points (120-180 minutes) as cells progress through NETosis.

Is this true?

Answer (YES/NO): YES